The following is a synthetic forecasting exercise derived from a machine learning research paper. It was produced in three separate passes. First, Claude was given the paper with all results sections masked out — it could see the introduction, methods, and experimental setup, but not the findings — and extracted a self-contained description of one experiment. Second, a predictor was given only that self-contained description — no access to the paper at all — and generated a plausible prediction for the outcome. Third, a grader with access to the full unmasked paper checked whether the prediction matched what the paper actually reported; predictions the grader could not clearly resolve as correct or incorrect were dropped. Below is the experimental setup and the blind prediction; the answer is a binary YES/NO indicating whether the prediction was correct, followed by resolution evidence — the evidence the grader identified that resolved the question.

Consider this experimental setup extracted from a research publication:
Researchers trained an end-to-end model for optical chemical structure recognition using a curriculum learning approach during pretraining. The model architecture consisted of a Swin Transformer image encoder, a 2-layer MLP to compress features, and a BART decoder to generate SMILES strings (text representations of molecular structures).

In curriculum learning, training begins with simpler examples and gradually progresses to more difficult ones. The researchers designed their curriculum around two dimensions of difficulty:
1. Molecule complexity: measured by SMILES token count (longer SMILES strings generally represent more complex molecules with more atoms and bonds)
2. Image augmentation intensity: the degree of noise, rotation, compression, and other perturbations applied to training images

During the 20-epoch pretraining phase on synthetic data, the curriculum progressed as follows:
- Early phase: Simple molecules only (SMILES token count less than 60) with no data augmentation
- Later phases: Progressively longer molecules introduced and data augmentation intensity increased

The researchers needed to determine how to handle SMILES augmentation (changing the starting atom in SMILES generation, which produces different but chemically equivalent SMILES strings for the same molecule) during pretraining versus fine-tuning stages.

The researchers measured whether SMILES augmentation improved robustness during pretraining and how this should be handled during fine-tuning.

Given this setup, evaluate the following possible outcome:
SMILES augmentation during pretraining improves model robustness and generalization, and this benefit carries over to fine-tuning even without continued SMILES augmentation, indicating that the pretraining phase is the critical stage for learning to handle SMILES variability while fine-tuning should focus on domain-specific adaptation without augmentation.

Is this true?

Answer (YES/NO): YES